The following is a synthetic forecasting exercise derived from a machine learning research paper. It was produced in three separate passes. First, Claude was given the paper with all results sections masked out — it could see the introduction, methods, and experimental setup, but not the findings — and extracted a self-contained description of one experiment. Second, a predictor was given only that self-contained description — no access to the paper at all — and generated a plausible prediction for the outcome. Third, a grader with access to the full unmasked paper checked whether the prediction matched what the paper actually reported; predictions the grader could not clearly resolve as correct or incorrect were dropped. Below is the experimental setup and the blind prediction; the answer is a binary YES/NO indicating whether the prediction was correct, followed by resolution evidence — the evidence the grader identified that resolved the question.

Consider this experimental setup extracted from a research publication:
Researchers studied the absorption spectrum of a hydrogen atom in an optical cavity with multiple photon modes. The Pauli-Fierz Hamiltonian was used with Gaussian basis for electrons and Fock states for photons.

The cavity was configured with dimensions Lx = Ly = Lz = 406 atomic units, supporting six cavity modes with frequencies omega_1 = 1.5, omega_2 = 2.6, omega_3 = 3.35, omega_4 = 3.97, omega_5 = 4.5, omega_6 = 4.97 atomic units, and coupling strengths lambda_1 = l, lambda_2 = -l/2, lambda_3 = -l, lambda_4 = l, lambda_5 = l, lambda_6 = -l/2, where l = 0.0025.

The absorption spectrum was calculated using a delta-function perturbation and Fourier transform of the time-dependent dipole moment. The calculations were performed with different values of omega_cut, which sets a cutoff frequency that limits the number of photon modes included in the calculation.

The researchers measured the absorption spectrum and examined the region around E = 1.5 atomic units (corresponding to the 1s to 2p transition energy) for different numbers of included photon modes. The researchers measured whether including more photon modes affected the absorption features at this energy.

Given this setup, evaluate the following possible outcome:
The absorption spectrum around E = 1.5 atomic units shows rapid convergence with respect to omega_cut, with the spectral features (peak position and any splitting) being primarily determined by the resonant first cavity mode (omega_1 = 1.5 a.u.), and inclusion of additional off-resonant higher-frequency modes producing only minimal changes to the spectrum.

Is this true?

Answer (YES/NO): YES